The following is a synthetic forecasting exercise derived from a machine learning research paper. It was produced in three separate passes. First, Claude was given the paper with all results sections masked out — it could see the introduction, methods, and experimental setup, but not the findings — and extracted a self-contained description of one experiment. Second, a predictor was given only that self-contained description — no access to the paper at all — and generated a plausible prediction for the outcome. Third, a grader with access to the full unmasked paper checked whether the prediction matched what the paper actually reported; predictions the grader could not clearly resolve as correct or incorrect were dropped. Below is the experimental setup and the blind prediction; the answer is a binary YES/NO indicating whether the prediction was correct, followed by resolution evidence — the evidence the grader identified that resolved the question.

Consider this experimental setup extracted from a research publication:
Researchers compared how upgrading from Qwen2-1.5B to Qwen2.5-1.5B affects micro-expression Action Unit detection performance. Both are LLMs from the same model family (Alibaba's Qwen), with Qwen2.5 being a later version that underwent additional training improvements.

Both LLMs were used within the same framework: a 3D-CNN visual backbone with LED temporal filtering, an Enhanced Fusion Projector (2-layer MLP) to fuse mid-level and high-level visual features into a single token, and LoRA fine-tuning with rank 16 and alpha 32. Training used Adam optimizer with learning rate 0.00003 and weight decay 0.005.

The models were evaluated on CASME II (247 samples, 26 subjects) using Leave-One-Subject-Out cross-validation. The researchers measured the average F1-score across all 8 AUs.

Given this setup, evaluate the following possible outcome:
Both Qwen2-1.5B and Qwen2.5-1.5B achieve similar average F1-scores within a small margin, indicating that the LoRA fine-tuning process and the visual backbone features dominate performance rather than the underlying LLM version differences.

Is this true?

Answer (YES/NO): YES